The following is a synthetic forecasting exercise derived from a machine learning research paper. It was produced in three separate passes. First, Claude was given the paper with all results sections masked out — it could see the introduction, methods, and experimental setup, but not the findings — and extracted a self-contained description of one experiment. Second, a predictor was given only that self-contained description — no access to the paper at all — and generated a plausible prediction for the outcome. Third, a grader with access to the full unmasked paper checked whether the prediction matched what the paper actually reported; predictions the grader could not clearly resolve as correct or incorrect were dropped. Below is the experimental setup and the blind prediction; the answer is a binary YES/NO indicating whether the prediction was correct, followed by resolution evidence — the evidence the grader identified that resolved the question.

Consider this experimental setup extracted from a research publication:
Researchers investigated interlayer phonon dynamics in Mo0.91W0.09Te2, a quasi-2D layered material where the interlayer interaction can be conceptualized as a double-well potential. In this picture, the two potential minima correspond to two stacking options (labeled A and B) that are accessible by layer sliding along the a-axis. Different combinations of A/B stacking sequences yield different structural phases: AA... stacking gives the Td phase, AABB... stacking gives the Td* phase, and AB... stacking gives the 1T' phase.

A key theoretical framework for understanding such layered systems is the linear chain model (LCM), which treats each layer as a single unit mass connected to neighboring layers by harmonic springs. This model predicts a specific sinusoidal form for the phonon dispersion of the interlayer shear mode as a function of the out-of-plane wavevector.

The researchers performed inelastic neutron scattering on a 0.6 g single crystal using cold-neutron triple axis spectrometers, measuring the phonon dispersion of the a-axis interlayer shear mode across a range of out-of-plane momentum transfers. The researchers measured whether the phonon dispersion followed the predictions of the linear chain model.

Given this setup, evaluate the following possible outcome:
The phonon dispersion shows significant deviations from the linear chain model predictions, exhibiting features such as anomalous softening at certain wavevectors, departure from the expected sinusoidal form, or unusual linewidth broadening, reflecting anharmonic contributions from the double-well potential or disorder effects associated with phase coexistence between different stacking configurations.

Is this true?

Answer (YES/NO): NO